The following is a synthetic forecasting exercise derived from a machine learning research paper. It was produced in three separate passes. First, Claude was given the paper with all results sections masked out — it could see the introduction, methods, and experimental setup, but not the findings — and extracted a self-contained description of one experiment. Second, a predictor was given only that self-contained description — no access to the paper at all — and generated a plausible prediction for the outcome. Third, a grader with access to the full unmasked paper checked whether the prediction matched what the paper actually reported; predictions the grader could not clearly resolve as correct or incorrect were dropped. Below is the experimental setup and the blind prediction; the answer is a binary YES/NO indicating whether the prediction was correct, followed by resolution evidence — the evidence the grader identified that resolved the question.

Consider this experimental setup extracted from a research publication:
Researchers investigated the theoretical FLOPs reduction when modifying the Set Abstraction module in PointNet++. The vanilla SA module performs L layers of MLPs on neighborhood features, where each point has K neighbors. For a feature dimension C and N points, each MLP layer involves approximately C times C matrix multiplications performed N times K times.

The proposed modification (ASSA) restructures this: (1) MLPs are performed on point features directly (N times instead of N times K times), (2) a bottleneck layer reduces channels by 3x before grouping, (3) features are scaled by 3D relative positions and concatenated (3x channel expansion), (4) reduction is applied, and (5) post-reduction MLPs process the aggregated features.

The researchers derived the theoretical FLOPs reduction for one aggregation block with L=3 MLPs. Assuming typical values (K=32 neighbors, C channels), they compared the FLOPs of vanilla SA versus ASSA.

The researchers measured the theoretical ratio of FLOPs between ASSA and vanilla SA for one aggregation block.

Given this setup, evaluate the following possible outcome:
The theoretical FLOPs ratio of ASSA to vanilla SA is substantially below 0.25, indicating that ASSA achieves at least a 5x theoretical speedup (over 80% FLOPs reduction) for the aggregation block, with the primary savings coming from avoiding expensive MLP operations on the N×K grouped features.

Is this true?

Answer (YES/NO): YES